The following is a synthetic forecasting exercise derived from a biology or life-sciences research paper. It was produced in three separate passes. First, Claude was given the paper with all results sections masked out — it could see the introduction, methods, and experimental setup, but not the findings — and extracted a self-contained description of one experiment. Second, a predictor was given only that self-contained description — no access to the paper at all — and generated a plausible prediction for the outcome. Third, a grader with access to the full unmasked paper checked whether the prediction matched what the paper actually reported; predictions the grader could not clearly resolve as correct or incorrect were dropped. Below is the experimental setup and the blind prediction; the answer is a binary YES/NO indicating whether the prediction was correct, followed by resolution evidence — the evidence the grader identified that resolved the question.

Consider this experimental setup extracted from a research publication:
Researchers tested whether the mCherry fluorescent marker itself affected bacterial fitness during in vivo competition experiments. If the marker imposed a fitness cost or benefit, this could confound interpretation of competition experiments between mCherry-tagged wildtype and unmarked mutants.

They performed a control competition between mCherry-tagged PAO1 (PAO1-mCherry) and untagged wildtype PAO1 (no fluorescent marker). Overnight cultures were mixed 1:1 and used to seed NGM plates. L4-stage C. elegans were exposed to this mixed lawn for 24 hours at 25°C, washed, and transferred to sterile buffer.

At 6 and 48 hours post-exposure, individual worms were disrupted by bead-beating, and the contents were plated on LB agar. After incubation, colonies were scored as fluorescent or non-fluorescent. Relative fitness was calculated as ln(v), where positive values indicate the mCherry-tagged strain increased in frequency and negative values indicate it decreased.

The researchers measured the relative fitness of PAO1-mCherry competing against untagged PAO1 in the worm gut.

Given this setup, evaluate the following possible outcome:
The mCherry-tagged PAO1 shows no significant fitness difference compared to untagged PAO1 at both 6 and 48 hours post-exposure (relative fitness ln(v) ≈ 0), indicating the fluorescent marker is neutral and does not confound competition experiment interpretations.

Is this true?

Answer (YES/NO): NO